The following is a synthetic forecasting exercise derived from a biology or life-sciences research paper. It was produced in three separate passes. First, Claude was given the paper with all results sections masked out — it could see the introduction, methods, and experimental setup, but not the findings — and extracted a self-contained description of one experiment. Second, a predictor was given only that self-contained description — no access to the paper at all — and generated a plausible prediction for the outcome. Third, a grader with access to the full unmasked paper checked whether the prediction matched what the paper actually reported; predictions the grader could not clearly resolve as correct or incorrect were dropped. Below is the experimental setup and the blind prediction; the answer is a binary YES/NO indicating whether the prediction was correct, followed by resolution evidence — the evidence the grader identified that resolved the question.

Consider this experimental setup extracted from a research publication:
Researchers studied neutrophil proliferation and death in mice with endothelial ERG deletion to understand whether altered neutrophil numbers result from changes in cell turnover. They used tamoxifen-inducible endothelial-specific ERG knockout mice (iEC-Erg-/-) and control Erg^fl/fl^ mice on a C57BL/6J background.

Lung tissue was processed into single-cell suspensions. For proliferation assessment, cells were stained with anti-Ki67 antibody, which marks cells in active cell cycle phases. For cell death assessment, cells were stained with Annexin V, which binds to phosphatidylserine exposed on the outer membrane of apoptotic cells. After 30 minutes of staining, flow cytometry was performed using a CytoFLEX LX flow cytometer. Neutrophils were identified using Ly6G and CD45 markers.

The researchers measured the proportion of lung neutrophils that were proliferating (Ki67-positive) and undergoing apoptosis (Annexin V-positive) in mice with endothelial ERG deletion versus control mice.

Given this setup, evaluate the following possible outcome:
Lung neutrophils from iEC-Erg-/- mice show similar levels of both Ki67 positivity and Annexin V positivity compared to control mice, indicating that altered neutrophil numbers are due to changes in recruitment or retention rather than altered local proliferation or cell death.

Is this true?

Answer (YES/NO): YES